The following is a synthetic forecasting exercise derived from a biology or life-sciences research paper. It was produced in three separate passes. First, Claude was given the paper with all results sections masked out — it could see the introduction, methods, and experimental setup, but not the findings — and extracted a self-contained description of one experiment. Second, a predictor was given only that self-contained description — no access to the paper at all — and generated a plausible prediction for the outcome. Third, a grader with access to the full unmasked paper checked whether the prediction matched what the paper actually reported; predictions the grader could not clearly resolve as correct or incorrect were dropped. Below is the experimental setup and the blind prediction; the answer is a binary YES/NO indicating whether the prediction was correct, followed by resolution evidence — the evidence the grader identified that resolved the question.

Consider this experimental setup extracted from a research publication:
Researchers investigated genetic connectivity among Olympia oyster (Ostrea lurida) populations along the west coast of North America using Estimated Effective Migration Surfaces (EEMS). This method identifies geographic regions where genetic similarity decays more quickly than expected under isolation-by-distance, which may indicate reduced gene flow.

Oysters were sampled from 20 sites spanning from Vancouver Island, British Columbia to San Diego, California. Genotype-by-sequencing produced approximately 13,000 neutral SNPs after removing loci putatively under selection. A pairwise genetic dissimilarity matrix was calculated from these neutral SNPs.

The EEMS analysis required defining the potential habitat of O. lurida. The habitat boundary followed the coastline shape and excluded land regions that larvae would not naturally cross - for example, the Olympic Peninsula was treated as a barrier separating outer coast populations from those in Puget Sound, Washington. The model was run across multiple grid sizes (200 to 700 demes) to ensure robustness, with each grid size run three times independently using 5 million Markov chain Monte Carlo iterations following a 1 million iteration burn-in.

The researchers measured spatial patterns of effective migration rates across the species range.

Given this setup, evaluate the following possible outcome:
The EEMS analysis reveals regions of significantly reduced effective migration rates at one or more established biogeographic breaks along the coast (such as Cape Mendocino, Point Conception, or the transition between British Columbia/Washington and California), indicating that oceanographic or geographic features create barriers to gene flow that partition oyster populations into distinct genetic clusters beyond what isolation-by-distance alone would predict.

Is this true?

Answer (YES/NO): YES